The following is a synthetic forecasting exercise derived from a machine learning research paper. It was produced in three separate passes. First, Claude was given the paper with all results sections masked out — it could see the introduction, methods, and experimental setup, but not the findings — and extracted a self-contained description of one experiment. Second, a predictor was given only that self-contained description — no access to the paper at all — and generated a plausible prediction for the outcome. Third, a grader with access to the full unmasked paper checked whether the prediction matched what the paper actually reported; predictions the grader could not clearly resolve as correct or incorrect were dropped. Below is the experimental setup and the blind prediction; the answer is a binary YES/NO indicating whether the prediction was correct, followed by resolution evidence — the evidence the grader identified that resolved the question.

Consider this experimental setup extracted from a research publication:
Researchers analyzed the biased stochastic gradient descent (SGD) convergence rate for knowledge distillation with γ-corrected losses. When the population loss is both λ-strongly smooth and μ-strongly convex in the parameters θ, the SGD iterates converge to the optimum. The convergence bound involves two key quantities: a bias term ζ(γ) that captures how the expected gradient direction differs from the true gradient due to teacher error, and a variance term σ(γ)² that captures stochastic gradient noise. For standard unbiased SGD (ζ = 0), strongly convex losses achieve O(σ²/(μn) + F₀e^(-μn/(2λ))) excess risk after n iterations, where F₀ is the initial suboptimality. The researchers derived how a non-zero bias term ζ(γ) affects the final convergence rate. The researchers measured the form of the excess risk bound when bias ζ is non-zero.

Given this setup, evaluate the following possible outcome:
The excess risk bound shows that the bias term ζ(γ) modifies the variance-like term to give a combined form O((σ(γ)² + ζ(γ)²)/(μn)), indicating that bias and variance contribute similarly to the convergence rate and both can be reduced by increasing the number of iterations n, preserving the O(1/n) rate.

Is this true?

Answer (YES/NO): NO